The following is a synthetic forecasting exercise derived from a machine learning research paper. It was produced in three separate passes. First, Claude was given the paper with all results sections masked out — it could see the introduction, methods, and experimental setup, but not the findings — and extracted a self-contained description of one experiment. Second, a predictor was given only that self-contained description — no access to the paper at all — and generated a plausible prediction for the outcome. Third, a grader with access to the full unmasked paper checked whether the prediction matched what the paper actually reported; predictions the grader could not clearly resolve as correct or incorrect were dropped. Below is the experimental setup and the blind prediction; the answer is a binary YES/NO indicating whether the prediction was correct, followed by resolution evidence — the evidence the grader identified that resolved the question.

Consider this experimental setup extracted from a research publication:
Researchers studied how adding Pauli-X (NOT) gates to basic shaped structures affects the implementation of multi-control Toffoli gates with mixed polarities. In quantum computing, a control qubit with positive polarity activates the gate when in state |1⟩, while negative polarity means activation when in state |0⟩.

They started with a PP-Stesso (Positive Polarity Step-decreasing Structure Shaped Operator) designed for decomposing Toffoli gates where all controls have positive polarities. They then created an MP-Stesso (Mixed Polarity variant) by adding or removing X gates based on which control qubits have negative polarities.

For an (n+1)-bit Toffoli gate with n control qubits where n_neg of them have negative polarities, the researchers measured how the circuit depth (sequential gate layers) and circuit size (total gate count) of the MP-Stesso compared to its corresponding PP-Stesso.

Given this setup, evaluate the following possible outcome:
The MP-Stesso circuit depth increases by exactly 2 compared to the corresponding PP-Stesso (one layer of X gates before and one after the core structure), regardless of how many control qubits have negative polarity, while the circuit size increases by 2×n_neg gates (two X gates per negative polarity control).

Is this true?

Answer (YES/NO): NO